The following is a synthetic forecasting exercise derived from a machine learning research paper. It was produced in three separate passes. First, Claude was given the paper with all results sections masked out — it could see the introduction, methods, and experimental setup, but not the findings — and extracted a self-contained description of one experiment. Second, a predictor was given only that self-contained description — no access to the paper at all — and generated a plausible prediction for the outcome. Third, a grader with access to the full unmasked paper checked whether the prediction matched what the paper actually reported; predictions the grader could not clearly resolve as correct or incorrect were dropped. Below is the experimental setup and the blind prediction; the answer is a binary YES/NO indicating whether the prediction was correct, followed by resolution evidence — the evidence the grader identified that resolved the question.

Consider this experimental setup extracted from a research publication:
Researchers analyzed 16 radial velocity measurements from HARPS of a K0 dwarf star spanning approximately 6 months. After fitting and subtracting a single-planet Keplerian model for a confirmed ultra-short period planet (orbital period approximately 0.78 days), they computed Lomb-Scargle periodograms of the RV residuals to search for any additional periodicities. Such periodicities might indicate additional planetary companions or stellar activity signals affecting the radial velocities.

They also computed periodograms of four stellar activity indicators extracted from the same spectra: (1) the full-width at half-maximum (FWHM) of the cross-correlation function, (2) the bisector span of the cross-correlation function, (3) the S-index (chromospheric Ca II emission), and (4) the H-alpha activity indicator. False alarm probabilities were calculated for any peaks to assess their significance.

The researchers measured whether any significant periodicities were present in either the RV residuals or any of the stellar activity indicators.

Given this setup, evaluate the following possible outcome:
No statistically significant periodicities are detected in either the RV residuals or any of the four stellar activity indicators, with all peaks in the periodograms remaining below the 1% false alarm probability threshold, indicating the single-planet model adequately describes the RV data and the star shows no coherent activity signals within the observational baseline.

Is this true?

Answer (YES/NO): YES